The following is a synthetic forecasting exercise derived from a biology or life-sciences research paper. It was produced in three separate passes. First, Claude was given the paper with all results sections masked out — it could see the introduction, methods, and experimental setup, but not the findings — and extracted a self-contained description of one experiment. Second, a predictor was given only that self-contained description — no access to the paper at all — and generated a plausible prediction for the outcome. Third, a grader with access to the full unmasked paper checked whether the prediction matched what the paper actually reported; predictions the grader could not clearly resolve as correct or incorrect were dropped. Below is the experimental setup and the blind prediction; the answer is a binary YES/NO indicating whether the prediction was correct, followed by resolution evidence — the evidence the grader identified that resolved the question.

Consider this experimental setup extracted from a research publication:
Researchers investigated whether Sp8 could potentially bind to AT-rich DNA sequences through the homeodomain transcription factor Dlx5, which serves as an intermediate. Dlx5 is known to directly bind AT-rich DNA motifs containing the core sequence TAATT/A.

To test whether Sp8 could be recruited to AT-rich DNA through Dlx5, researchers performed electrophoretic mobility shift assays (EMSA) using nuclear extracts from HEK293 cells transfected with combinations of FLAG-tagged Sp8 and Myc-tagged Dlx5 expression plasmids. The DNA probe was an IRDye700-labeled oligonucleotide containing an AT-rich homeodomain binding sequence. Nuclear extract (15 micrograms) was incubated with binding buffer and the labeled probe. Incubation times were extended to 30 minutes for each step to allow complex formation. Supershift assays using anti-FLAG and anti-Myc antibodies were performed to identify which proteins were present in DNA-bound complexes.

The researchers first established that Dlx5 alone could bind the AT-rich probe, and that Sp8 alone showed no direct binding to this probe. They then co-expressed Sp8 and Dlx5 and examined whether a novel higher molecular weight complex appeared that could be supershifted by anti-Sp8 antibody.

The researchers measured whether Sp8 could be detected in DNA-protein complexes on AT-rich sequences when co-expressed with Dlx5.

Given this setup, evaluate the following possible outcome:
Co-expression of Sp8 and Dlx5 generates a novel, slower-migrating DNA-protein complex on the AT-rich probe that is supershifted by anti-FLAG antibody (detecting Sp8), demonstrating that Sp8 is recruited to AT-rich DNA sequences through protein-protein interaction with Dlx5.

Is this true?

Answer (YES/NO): NO